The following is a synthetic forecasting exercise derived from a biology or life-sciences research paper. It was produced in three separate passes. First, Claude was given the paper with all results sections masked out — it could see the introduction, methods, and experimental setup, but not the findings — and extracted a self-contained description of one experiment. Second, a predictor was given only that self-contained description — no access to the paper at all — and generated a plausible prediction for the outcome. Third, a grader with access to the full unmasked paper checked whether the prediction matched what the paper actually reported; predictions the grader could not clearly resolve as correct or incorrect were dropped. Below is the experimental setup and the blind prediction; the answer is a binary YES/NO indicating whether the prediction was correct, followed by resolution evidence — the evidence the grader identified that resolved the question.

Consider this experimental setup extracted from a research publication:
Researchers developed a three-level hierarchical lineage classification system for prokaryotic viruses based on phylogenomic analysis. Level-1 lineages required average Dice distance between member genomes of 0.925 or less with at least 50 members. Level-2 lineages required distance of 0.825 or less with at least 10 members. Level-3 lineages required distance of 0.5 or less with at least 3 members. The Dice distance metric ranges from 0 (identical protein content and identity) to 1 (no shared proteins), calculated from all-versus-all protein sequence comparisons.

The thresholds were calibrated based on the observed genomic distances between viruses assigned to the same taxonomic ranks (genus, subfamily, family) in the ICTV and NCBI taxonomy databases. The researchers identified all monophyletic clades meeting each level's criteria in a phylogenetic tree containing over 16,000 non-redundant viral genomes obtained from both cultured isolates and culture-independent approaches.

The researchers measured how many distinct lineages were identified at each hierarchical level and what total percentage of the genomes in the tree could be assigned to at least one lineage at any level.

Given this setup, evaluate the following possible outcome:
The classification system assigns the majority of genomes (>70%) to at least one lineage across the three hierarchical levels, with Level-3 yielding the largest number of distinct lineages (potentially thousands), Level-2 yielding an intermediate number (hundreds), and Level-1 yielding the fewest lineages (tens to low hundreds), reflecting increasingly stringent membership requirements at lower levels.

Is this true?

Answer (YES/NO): NO